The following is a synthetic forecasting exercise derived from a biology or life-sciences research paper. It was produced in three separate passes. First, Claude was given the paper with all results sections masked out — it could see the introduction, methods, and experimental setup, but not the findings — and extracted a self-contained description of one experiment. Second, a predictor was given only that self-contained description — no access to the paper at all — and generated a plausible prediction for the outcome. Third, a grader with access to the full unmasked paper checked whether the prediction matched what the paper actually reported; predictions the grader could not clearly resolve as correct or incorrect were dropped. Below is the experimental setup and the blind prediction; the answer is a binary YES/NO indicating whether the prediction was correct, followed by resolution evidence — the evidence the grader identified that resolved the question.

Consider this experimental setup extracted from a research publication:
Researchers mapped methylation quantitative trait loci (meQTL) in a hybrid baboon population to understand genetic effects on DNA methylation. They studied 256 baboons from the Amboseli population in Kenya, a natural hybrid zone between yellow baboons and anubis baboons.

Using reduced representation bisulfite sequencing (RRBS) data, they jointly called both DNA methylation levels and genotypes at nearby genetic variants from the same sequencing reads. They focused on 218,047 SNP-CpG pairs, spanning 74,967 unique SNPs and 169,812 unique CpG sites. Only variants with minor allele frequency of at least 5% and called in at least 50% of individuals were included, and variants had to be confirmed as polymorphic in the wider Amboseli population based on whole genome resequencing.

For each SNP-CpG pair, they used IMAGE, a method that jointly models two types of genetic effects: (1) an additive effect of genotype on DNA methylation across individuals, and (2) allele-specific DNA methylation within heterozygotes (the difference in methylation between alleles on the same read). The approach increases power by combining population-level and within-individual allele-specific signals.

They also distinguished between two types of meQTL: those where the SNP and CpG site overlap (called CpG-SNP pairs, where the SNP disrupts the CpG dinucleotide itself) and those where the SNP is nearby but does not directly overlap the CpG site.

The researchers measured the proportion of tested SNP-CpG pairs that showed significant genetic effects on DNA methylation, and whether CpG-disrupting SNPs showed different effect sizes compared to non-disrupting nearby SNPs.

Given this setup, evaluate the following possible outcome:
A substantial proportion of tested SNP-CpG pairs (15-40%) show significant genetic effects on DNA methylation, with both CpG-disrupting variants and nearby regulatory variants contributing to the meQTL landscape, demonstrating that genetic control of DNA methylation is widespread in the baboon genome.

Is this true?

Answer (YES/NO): NO